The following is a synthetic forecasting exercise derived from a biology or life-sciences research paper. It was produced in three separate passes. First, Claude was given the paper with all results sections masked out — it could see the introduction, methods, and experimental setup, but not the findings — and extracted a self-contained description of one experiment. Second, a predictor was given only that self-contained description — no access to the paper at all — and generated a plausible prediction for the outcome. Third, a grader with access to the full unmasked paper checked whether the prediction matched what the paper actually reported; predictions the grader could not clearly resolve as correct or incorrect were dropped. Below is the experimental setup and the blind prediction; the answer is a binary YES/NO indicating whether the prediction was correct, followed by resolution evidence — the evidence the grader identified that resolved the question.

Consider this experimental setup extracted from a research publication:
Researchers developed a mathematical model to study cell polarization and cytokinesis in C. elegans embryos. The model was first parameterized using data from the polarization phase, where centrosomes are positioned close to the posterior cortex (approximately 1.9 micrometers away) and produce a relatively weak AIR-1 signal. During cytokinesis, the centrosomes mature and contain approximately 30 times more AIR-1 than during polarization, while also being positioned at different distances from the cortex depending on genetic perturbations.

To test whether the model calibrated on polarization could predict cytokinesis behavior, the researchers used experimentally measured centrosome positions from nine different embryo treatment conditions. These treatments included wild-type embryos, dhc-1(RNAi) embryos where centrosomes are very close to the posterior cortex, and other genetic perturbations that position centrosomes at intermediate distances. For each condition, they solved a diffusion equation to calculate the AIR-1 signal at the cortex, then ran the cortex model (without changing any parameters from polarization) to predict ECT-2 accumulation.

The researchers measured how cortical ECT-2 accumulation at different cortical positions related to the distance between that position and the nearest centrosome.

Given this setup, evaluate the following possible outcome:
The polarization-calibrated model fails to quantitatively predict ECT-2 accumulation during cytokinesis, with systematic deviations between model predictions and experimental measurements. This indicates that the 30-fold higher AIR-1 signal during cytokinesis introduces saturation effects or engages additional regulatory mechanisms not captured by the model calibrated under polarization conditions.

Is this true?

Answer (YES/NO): NO